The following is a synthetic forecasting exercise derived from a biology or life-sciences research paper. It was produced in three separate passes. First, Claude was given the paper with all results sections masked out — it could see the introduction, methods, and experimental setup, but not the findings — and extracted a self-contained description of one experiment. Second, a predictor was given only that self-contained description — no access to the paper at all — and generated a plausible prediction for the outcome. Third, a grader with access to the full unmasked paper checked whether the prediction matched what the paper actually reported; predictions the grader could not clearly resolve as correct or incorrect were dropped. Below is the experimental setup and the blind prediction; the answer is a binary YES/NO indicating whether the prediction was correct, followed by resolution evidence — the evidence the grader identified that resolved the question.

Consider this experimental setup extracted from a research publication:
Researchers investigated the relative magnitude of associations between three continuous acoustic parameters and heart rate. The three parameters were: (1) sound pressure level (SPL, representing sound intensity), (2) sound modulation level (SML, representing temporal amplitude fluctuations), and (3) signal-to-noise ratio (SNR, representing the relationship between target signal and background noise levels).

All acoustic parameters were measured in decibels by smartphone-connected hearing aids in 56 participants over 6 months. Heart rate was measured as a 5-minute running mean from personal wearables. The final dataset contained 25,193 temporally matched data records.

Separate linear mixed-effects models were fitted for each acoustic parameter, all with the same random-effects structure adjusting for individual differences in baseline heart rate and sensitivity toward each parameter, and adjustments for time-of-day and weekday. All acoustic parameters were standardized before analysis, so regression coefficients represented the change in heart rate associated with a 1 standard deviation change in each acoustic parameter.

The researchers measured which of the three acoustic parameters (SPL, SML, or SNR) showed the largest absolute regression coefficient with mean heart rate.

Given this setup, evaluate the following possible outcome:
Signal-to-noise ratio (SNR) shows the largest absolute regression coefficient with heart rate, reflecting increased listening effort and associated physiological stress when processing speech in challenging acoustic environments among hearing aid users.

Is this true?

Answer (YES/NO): YES